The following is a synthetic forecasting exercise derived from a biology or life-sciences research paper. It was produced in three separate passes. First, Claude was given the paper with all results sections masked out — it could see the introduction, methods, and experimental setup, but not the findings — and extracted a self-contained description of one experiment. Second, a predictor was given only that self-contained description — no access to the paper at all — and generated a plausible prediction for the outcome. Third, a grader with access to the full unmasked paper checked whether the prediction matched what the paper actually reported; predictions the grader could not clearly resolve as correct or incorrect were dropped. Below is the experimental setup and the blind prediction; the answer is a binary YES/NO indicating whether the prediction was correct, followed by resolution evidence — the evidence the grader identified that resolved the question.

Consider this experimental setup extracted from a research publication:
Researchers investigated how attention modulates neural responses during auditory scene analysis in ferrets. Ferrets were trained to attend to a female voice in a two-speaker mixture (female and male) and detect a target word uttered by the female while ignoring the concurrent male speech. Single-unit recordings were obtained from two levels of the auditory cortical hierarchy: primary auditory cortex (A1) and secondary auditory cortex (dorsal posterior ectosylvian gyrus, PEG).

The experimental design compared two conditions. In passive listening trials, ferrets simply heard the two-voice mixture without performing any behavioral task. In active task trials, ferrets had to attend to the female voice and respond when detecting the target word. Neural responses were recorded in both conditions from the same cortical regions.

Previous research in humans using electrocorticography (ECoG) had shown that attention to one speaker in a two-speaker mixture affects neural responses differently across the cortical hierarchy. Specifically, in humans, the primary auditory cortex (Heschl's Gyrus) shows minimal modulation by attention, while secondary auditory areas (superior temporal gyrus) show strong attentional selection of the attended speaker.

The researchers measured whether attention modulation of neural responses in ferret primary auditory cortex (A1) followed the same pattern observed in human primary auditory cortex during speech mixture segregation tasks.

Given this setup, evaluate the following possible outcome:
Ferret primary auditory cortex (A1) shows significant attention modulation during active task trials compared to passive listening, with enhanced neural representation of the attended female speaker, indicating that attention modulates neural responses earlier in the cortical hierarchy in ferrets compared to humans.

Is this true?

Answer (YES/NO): YES